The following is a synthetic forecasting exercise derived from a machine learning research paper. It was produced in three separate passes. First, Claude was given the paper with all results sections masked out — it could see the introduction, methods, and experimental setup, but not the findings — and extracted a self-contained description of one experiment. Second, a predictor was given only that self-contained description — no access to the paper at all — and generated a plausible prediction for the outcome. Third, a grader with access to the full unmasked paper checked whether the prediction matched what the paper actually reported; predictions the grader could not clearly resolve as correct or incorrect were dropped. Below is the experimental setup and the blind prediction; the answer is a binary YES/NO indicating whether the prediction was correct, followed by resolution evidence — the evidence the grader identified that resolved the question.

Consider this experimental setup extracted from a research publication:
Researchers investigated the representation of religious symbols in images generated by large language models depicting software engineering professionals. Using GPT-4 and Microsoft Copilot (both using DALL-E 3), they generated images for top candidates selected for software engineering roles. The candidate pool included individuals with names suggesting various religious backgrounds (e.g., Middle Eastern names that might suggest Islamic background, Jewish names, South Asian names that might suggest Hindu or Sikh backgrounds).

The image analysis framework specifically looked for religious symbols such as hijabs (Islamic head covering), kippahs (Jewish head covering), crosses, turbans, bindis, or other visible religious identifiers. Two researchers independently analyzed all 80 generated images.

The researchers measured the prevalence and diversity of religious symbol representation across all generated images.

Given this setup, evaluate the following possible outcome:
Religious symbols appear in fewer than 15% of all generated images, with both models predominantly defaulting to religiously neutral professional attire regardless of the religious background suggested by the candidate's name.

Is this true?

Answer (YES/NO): NO